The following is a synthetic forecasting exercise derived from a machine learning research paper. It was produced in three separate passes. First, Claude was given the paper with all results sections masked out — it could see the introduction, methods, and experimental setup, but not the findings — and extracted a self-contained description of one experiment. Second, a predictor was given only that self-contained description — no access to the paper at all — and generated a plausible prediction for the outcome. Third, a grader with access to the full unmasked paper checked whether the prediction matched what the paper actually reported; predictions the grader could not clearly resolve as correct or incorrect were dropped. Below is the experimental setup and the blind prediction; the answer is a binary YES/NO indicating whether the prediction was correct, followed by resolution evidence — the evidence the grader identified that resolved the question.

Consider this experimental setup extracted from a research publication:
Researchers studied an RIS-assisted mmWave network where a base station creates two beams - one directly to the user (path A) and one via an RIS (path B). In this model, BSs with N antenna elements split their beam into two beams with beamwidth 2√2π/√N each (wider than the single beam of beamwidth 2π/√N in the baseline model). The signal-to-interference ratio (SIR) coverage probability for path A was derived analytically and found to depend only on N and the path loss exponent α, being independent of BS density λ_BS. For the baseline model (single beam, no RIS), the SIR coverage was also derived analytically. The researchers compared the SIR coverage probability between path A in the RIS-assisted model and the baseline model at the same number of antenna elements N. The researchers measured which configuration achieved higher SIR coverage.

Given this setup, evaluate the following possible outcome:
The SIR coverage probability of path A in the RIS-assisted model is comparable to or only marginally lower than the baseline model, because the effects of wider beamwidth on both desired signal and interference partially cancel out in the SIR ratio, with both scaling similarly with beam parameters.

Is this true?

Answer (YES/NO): NO